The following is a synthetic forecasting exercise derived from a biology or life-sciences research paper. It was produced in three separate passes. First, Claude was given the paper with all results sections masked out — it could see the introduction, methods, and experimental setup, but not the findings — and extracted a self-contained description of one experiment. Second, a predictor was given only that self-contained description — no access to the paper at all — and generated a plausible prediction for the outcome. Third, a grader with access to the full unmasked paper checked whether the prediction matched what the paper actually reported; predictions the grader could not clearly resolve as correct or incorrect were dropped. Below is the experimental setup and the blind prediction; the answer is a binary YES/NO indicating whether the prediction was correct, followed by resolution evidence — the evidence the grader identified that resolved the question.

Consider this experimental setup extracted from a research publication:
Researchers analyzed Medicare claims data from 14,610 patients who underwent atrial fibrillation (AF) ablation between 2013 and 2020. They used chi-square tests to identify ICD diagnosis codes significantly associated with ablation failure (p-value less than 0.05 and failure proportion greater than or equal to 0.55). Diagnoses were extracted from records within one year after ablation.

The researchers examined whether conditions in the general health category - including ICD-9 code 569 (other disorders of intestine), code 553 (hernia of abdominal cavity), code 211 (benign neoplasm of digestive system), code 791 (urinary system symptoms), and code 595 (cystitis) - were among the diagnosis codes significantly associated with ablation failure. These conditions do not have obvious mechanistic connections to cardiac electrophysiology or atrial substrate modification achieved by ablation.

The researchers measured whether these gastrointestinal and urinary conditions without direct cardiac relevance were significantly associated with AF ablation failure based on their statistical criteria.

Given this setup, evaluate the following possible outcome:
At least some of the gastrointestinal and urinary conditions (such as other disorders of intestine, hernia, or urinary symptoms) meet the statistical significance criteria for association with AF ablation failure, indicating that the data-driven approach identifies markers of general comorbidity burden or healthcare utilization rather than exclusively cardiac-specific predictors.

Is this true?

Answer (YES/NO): YES